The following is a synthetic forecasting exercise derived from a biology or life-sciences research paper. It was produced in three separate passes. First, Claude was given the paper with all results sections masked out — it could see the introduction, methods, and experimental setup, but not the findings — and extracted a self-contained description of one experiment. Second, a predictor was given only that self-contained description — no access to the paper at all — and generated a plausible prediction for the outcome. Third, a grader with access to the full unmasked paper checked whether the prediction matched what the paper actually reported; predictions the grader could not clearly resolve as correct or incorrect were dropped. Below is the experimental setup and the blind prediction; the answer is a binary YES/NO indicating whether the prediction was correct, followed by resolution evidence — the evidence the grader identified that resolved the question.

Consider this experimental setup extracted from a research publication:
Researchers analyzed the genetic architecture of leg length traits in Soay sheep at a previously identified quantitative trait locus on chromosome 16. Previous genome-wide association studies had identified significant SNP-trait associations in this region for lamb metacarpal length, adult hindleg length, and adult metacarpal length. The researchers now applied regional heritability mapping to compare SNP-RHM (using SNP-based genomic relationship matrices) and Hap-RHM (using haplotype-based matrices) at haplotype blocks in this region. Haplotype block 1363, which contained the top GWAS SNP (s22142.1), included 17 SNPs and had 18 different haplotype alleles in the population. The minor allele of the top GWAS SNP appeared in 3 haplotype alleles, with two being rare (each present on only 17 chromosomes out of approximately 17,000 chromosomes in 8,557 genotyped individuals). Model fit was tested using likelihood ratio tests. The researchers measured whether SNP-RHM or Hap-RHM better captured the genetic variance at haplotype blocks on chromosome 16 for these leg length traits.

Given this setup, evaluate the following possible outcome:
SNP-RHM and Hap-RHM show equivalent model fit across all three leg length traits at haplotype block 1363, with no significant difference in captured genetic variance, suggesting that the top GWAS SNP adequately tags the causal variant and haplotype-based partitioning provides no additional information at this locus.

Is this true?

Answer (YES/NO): NO